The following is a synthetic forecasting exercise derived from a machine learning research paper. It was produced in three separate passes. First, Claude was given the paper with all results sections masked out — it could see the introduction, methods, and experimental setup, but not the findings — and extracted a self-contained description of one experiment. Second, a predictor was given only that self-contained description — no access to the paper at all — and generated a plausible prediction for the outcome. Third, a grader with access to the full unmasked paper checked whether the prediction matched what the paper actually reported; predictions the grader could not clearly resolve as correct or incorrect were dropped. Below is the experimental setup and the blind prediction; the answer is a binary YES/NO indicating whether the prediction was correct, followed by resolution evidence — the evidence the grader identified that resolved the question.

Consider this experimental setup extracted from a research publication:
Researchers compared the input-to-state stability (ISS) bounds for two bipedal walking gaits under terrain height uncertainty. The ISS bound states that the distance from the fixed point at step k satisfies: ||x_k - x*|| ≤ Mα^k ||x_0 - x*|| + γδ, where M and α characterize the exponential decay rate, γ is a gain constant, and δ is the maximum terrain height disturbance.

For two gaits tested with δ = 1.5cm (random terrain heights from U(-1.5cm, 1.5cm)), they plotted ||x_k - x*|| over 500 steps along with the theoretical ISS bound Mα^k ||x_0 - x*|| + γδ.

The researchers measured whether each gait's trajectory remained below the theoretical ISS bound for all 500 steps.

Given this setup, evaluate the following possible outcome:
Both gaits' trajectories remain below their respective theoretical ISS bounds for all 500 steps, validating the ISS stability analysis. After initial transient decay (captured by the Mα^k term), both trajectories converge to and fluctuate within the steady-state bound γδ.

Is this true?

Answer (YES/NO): NO